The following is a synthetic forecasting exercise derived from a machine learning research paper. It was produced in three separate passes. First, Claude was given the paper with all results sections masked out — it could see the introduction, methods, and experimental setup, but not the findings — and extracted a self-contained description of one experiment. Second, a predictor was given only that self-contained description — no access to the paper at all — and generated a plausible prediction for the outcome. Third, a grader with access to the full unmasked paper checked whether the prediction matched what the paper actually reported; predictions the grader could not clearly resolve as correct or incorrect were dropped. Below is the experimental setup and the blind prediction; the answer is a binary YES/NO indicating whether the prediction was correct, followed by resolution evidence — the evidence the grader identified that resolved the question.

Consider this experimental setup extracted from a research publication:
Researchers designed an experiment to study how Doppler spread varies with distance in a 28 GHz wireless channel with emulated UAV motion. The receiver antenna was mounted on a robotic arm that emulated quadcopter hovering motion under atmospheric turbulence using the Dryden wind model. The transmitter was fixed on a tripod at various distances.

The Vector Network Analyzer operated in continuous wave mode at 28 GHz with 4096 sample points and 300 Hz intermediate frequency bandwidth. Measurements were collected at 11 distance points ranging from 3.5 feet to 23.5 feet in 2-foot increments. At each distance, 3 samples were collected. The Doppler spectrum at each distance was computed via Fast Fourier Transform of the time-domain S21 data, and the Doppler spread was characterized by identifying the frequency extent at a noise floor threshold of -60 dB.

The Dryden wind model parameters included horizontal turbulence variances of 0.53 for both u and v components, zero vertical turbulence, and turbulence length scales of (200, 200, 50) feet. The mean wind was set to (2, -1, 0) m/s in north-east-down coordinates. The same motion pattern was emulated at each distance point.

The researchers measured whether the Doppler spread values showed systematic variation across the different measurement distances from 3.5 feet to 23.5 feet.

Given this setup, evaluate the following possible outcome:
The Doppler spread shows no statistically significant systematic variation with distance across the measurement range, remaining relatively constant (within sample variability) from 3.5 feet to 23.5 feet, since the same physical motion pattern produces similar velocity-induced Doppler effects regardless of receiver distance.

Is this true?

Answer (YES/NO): YES